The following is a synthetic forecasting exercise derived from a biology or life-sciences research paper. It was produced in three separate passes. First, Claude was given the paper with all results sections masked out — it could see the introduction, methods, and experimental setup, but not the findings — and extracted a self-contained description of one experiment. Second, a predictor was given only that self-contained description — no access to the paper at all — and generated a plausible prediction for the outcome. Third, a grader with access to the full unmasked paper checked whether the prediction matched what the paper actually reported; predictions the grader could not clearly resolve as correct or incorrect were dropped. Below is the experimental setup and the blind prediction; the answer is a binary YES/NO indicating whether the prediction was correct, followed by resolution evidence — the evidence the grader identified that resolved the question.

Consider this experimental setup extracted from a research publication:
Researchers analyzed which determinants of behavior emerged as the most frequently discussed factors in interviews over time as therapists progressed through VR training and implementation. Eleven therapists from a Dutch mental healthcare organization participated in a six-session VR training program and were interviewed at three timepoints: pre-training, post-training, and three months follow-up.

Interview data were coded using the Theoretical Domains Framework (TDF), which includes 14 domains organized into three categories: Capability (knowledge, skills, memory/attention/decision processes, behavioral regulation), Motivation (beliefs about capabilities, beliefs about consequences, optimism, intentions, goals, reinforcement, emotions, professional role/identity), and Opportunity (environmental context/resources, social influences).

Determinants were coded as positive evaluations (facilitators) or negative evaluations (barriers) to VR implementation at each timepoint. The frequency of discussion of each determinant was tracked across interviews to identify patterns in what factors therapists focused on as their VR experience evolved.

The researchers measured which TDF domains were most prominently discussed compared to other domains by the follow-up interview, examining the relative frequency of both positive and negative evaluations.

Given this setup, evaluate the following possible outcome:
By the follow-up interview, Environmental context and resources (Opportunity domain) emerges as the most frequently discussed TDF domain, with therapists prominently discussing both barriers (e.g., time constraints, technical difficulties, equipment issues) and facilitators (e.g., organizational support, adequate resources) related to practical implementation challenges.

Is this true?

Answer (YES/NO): NO